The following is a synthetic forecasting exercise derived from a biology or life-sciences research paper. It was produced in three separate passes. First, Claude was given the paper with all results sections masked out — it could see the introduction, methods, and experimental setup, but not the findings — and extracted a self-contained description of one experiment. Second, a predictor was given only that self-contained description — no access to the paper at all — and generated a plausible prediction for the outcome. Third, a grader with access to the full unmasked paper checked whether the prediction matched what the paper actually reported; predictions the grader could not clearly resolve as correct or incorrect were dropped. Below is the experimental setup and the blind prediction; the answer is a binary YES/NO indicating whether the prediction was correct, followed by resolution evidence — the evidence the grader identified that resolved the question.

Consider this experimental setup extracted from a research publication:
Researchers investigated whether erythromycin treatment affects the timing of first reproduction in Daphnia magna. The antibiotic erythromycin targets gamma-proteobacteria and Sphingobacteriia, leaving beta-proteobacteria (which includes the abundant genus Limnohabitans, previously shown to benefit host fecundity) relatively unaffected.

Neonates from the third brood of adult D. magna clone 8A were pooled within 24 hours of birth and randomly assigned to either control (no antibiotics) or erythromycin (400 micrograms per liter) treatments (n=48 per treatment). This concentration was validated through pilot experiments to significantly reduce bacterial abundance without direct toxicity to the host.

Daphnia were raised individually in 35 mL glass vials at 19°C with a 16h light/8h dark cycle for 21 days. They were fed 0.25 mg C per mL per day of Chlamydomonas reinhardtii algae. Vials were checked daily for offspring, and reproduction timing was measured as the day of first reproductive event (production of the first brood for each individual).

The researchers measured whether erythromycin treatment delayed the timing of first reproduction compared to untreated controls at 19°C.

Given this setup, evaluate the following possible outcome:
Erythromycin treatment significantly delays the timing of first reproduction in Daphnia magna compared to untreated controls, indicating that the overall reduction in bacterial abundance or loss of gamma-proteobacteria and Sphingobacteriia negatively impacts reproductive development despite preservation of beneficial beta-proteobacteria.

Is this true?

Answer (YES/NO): NO